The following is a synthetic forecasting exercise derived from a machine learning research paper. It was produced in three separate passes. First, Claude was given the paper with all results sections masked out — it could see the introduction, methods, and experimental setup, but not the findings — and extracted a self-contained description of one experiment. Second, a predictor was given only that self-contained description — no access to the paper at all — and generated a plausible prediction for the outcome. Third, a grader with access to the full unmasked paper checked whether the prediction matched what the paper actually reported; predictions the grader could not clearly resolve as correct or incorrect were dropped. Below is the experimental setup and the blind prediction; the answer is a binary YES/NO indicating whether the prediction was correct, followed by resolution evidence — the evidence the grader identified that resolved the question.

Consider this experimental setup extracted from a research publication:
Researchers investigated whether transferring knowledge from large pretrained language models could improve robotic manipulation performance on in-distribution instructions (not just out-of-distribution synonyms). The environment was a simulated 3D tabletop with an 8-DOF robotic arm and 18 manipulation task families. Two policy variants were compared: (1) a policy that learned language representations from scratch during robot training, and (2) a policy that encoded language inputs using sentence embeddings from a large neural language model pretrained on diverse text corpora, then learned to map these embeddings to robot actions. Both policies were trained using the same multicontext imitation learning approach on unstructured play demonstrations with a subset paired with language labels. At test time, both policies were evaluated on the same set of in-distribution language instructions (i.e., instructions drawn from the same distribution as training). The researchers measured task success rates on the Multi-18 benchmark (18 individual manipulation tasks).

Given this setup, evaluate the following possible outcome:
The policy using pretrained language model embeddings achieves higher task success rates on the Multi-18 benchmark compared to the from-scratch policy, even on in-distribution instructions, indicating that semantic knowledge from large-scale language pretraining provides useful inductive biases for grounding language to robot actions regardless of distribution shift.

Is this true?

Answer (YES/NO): YES